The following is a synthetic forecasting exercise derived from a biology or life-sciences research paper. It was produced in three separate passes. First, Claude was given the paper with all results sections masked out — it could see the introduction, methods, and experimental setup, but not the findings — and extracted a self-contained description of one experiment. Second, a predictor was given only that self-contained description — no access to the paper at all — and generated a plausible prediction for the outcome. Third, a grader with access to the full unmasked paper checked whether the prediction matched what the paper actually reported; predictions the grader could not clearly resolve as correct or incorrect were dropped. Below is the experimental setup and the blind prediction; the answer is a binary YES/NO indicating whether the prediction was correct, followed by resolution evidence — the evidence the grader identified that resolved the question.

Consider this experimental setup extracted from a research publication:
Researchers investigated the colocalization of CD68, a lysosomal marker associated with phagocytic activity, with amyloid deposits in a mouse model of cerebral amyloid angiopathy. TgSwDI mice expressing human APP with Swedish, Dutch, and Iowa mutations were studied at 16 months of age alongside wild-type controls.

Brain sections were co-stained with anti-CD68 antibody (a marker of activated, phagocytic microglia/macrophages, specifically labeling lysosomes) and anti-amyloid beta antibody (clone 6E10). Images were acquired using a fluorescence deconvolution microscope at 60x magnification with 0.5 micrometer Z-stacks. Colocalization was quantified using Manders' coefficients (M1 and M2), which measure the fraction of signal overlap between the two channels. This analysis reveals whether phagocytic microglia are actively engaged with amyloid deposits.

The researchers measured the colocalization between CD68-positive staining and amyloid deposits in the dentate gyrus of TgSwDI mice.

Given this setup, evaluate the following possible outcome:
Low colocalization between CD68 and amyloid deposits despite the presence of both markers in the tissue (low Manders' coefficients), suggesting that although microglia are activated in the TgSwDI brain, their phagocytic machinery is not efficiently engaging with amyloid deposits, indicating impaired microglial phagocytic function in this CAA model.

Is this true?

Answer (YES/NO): NO